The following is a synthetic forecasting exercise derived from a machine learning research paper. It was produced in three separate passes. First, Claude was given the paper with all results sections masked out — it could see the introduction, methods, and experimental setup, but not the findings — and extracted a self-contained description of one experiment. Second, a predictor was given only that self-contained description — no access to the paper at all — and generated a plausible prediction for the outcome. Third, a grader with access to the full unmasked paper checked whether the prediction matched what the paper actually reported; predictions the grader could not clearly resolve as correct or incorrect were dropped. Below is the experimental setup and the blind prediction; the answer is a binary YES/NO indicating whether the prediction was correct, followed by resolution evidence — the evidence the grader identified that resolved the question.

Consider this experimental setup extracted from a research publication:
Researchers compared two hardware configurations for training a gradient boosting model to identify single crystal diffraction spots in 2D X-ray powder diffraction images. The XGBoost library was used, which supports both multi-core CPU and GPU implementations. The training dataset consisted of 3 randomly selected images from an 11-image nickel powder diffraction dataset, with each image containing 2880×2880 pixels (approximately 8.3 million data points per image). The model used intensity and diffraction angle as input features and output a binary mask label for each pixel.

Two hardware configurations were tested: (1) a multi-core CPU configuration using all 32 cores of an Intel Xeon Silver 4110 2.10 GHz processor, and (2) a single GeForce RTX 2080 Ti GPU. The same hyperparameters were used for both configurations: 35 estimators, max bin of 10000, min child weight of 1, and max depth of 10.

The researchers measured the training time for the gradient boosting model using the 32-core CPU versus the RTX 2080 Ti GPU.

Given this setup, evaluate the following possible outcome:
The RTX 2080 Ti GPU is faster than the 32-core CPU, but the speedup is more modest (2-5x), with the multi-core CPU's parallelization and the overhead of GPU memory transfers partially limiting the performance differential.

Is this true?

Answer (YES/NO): YES